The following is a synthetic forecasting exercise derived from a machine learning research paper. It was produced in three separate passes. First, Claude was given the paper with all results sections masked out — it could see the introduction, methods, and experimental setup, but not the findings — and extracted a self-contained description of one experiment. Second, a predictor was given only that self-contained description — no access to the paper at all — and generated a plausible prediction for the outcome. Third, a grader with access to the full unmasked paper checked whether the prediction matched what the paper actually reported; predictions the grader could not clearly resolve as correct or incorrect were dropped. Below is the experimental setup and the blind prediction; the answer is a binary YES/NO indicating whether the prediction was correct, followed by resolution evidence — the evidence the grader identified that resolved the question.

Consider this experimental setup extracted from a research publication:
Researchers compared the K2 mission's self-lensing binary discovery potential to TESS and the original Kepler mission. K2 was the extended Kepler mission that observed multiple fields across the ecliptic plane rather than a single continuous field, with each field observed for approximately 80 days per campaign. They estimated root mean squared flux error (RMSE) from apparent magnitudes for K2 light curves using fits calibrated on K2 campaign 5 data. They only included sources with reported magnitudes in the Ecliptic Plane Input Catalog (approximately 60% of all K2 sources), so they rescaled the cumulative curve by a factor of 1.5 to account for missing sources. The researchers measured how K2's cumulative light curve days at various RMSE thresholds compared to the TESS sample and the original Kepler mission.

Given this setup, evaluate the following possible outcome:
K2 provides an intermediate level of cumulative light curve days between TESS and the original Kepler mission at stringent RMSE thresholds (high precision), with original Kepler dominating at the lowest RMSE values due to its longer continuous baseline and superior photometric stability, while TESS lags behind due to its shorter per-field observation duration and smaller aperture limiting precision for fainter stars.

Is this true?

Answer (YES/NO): NO